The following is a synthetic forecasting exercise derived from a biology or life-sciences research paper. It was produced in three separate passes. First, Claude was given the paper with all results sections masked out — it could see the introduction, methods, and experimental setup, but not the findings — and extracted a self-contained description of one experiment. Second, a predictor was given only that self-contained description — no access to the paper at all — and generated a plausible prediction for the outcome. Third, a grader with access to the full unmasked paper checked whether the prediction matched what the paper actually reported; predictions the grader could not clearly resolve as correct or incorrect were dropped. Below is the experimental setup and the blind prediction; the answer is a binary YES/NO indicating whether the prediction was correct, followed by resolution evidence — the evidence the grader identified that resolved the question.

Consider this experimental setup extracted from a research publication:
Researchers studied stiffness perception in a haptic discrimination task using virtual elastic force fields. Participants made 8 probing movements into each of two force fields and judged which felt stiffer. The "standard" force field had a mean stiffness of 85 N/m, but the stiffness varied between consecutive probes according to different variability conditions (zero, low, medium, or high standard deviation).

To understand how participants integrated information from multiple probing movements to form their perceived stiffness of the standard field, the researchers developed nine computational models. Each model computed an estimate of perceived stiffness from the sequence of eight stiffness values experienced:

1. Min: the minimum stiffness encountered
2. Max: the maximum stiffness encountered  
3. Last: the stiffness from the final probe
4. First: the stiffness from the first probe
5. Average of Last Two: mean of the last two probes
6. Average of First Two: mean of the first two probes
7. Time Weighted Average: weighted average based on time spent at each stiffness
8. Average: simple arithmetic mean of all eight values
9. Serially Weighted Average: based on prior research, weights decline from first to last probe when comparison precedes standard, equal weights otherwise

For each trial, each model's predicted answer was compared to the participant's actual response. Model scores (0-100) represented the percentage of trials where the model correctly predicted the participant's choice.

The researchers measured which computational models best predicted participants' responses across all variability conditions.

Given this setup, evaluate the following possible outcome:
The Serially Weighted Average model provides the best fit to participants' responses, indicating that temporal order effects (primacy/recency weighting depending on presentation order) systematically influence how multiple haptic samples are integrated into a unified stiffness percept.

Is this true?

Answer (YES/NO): NO